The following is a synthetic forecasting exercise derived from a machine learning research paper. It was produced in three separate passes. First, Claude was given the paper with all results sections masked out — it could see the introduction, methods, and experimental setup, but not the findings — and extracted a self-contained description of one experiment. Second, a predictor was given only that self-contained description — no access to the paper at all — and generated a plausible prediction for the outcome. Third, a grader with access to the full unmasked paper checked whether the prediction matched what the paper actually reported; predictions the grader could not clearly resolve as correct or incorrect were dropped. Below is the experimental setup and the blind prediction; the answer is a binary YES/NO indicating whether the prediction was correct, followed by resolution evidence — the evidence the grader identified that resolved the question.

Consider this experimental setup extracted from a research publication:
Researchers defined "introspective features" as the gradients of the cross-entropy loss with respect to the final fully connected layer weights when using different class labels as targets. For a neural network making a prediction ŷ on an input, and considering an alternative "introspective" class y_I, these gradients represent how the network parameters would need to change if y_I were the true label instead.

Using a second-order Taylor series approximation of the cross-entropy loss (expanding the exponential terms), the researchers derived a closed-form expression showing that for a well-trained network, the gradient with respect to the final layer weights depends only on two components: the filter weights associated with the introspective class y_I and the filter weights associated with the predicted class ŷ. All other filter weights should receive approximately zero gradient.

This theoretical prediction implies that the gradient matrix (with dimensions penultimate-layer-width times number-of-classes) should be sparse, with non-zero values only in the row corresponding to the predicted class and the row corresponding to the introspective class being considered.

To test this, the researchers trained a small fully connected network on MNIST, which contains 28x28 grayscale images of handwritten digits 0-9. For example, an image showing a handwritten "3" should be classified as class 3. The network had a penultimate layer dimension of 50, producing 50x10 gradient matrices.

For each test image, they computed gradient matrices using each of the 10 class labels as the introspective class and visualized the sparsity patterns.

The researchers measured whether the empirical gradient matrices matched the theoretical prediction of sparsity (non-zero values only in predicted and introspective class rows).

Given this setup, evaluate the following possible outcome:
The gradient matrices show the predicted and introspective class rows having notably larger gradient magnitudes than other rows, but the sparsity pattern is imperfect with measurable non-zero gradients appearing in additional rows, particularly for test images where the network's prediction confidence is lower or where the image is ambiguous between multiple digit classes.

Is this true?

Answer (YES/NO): NO